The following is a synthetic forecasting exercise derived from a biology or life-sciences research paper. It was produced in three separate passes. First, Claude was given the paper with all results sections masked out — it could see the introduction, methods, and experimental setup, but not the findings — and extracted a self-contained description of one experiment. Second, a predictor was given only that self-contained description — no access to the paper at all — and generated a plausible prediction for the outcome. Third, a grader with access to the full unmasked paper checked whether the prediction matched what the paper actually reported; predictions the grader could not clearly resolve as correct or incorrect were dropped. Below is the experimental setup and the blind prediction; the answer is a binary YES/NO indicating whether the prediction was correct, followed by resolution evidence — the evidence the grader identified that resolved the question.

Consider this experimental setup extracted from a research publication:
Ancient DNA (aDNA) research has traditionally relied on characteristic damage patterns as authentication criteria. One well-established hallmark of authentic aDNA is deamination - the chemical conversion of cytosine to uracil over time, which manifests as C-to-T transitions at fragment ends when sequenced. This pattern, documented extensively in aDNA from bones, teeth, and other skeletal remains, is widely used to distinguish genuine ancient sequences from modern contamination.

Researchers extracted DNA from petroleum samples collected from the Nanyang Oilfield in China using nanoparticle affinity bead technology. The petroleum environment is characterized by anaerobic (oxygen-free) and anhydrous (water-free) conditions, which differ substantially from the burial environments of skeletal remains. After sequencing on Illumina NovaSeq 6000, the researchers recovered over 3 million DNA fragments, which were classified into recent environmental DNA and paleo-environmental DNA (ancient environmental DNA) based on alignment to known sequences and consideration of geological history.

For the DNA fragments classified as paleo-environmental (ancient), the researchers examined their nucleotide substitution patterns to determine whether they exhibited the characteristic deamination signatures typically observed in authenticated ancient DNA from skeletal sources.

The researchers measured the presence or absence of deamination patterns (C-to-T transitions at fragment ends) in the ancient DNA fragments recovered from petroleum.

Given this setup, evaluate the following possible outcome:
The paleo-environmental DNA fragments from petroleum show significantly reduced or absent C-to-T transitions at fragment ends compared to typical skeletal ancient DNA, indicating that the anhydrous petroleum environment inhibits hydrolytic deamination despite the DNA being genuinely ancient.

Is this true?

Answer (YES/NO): YES